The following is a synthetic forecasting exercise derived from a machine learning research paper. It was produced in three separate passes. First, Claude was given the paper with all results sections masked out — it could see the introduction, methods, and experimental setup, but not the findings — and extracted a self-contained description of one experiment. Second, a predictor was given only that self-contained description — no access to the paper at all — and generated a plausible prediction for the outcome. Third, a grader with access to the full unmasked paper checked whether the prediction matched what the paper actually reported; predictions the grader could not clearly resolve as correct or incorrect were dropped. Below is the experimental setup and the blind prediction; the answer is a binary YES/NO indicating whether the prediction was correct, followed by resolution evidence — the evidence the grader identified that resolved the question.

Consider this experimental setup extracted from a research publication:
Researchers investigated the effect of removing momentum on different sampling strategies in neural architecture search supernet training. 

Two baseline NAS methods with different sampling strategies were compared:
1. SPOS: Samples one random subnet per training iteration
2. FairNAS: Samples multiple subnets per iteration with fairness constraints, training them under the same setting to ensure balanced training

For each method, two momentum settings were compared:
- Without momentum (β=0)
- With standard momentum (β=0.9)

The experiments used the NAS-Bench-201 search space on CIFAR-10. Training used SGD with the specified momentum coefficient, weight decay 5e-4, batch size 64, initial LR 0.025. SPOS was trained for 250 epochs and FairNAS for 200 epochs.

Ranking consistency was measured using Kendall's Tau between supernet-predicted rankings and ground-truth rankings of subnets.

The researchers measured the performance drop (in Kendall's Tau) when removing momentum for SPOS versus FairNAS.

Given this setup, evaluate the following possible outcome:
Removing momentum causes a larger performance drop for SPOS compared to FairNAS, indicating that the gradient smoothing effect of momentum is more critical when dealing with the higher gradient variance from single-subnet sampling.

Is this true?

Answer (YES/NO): YES